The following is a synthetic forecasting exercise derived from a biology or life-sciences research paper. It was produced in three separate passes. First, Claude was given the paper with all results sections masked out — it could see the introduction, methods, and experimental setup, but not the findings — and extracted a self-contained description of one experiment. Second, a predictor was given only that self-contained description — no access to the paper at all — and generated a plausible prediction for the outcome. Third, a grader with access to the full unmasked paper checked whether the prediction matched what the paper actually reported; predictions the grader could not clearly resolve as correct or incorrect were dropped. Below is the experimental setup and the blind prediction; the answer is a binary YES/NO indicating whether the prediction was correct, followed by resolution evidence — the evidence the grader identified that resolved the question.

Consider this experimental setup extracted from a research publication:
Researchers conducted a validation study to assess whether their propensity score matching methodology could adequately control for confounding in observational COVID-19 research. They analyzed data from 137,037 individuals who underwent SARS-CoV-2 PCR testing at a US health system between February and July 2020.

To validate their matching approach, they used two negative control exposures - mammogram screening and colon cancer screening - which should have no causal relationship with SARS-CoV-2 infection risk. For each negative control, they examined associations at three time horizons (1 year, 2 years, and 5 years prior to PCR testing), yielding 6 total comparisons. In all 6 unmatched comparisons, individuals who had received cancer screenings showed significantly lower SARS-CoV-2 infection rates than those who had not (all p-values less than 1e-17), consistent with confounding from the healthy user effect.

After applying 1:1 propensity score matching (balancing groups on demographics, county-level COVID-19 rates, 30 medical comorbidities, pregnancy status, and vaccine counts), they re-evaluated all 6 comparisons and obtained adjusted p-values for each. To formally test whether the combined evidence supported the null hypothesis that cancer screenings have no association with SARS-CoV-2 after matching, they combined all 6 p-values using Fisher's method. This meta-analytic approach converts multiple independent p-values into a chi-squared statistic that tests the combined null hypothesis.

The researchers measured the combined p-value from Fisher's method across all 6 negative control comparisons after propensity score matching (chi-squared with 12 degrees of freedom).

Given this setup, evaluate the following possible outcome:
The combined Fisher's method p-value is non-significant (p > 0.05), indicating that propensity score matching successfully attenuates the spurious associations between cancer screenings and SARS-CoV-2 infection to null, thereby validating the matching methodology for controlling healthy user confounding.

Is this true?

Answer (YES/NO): YES